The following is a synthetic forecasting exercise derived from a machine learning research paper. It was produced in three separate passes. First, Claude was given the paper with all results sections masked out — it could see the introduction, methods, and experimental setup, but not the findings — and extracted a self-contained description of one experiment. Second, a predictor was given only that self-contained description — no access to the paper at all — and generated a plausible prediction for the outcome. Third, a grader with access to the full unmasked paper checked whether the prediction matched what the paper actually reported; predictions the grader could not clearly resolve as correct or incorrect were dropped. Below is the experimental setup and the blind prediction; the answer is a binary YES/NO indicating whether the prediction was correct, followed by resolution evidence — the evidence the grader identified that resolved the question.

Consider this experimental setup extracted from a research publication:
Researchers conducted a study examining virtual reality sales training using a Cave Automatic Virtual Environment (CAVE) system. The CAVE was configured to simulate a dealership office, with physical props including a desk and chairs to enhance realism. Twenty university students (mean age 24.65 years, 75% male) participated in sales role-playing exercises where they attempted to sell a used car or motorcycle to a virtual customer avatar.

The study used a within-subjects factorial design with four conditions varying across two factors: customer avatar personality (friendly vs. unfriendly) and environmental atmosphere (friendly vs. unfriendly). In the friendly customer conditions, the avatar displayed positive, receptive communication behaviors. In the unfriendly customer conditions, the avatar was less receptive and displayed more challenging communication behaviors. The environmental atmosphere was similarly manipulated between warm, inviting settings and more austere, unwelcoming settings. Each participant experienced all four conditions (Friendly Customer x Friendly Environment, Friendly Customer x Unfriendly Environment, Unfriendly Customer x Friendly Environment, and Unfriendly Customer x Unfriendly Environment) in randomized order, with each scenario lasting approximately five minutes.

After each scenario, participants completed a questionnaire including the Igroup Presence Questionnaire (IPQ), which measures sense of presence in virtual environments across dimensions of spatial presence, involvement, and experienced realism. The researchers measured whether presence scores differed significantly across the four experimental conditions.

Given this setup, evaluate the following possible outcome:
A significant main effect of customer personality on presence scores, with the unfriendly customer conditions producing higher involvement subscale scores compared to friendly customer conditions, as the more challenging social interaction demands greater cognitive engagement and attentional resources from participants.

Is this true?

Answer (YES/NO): NO